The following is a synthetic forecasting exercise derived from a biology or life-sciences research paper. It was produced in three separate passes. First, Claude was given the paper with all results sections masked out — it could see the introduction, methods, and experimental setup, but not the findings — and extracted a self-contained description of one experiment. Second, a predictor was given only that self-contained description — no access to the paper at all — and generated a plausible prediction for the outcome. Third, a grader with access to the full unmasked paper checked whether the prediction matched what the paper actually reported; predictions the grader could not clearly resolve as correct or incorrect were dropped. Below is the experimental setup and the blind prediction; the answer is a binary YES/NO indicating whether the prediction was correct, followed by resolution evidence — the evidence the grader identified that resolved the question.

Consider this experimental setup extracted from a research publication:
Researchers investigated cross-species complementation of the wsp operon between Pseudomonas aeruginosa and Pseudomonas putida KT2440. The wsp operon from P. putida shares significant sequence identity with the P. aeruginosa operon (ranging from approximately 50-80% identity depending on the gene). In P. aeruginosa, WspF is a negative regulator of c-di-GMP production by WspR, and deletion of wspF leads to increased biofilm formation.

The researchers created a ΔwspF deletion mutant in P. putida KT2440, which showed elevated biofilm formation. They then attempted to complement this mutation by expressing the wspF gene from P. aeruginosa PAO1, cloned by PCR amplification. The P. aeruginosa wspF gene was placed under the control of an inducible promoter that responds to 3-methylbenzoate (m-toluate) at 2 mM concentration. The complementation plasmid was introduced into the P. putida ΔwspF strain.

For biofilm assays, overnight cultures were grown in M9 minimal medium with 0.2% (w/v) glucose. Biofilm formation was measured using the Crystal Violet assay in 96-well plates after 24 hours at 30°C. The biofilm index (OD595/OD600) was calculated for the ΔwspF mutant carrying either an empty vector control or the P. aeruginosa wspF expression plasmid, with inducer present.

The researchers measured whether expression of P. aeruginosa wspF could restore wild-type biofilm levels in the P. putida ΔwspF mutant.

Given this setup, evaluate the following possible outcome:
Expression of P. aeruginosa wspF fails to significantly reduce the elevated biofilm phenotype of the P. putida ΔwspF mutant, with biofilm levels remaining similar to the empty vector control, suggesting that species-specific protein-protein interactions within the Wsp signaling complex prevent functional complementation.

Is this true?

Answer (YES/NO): NO